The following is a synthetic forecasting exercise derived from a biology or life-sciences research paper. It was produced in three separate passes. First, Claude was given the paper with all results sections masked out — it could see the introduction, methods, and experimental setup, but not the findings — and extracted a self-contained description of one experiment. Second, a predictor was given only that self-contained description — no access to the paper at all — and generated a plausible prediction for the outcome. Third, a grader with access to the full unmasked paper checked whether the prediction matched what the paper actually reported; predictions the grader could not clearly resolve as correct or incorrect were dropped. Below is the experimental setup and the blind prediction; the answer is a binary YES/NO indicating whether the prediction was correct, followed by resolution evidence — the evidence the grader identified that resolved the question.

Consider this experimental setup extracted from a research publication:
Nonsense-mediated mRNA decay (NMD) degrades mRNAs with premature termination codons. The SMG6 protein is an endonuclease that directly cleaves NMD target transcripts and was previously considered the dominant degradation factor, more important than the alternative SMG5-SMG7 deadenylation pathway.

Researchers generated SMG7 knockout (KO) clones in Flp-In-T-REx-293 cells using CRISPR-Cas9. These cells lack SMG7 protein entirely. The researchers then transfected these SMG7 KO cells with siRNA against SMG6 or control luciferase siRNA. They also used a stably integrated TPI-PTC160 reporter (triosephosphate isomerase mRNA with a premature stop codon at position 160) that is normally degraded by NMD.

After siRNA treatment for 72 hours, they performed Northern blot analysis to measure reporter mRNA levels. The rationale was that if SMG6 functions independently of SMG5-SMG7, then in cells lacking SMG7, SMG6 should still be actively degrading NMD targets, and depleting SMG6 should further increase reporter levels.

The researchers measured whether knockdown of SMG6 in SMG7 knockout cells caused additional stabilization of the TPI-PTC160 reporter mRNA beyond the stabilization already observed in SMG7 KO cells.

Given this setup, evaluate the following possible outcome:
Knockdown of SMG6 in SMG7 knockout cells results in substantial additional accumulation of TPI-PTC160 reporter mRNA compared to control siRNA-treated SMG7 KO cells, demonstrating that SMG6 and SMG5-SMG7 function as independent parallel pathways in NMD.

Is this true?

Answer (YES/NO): NO